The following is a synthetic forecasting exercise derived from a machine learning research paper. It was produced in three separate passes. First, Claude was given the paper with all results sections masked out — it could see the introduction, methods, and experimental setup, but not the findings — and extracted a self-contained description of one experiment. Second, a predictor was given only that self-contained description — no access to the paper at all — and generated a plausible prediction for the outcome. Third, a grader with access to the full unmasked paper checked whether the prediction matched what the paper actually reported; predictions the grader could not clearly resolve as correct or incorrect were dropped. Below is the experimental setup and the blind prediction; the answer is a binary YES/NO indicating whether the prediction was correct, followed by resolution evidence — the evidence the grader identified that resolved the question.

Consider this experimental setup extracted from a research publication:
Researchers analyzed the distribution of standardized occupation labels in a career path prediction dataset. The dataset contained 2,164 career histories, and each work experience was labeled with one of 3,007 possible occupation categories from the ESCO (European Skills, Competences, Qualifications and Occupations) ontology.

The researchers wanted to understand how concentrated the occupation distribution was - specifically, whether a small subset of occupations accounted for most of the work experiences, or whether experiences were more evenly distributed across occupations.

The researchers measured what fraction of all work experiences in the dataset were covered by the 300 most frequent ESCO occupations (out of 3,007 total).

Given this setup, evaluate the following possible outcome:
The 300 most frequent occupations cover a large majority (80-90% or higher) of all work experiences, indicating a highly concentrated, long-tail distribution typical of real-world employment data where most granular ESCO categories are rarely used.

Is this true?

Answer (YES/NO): YES